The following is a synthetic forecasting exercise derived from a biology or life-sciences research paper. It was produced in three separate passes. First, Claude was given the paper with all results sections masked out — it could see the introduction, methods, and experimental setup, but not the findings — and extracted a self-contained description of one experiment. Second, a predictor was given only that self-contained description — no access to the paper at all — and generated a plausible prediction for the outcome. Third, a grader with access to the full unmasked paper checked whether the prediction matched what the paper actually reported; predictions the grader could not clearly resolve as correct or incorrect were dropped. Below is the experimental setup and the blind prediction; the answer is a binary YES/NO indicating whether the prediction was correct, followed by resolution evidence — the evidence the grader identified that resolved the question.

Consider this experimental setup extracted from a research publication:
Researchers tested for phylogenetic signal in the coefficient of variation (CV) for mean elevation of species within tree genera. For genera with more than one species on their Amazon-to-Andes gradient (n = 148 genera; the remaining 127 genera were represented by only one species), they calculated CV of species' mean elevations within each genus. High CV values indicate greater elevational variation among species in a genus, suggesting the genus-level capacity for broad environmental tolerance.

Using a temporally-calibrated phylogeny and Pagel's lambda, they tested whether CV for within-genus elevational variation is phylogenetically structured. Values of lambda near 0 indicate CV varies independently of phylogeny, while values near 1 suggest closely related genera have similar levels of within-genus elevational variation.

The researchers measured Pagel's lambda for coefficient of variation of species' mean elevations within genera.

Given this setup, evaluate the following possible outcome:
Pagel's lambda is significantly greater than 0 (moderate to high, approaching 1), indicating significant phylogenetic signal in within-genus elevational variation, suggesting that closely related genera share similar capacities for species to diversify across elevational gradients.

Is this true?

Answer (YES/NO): NO